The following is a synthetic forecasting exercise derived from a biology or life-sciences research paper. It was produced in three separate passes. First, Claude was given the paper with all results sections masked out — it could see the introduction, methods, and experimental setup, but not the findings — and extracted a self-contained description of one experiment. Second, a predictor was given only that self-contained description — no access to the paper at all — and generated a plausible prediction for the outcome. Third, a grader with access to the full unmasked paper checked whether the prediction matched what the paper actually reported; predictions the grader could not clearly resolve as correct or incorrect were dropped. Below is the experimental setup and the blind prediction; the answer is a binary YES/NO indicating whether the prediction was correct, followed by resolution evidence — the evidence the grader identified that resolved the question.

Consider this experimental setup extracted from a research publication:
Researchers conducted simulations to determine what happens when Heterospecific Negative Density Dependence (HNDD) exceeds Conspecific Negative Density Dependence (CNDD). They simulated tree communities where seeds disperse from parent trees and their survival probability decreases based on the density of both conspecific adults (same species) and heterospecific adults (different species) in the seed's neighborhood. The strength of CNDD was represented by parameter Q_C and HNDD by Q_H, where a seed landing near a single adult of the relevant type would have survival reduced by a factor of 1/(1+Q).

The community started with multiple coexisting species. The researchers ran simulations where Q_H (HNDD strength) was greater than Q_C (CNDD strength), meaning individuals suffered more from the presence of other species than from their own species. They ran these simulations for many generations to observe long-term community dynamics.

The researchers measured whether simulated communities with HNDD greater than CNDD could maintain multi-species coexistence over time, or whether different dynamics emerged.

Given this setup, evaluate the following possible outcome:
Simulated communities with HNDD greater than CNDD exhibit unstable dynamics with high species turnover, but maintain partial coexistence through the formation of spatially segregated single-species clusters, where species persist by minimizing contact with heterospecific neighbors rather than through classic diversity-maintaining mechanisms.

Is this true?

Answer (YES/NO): NO